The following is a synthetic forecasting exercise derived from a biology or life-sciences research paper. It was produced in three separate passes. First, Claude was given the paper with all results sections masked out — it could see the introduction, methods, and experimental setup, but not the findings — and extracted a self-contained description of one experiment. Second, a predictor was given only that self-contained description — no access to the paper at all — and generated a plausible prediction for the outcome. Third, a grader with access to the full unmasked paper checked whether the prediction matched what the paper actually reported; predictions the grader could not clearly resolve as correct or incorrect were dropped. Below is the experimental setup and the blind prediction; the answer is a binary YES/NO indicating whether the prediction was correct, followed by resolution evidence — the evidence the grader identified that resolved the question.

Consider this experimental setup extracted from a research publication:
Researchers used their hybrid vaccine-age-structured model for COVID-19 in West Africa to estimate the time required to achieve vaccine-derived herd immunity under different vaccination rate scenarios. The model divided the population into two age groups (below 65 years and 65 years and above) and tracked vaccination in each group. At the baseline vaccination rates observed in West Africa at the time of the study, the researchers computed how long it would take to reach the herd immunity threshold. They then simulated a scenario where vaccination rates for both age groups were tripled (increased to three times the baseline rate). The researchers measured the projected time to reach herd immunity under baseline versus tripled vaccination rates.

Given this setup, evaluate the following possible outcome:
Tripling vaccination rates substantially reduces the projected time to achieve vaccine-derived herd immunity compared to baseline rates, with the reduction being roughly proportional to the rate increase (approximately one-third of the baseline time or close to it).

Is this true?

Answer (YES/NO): YES